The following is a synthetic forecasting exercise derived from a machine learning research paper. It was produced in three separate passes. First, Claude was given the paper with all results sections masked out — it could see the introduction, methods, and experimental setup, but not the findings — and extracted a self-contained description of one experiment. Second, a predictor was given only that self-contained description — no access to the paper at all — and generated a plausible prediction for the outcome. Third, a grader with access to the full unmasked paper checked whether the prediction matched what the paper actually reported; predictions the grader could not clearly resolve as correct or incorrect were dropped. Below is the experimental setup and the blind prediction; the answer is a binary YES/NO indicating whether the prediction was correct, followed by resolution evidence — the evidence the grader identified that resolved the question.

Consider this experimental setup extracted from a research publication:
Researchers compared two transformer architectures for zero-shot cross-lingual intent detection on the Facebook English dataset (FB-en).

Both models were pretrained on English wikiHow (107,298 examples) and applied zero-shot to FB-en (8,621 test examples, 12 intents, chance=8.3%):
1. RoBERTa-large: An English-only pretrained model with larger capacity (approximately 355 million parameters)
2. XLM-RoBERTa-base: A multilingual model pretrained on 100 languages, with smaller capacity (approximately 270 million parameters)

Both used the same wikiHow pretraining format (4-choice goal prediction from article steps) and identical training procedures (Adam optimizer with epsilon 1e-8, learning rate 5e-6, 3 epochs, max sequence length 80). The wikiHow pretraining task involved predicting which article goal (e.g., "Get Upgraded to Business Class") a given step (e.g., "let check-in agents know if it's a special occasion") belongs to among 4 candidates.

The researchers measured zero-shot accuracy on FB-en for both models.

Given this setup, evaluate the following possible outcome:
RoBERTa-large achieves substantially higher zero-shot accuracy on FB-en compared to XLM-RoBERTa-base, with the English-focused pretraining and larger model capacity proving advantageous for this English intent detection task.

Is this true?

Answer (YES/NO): NO